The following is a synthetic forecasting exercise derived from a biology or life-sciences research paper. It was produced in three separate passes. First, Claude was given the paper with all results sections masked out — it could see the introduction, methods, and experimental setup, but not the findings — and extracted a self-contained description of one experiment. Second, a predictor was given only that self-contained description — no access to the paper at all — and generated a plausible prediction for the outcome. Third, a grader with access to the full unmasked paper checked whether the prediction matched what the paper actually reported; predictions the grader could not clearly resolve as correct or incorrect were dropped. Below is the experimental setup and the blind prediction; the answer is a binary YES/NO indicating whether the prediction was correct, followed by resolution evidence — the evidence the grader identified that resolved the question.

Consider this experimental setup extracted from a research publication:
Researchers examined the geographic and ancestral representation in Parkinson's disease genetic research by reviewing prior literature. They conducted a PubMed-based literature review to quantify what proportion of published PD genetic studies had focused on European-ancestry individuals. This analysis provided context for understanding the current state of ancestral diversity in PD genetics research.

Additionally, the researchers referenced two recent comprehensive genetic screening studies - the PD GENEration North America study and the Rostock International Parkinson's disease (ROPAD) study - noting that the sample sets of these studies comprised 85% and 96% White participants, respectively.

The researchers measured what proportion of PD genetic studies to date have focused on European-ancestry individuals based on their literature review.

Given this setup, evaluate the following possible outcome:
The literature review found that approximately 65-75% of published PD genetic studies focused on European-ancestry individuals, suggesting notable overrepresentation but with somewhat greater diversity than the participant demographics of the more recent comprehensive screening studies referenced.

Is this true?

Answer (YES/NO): YES